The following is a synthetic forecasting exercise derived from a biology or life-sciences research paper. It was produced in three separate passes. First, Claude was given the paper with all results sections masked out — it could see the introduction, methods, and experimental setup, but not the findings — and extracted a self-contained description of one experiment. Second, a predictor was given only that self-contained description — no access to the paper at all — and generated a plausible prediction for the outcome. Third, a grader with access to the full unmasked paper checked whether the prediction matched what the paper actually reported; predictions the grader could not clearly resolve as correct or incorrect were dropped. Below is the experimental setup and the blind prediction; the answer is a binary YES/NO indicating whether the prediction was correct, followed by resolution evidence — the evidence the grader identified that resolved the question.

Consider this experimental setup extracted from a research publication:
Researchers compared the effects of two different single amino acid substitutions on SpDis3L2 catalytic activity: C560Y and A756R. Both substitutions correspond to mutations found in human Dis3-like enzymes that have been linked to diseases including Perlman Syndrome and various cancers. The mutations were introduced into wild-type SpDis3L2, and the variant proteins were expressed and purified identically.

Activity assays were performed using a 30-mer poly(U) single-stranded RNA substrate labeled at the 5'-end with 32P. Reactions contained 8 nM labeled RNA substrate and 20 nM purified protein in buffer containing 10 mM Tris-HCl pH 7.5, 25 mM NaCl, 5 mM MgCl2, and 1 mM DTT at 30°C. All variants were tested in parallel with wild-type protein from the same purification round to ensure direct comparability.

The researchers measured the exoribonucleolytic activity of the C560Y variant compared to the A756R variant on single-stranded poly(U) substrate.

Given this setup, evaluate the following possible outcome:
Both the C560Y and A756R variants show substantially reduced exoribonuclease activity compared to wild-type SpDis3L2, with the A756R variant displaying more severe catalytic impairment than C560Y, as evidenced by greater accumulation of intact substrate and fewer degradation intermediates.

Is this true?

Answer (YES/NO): NO